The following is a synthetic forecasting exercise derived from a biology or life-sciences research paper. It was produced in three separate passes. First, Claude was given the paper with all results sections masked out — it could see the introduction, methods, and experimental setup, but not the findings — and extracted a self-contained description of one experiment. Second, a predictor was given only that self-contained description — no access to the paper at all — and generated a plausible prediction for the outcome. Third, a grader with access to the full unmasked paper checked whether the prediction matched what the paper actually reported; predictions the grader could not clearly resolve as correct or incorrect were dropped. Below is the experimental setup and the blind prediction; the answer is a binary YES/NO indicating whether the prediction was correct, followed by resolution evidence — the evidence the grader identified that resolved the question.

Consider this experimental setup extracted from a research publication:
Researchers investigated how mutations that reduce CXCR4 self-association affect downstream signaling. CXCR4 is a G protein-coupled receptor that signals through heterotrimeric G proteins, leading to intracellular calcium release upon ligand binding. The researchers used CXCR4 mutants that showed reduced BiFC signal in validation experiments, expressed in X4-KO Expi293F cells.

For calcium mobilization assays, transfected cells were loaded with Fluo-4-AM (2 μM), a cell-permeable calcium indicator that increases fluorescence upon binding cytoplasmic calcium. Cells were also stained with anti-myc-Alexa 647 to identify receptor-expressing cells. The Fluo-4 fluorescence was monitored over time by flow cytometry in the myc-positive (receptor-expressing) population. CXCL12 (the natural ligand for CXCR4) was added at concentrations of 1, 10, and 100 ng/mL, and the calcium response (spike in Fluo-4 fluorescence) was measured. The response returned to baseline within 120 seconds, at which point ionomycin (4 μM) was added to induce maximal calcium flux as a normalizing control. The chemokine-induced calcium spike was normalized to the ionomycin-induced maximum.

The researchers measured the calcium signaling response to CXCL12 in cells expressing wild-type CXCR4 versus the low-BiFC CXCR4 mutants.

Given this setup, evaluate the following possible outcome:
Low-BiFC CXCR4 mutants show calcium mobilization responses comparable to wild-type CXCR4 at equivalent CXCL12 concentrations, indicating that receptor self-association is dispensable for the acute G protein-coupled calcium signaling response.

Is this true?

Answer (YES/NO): NO